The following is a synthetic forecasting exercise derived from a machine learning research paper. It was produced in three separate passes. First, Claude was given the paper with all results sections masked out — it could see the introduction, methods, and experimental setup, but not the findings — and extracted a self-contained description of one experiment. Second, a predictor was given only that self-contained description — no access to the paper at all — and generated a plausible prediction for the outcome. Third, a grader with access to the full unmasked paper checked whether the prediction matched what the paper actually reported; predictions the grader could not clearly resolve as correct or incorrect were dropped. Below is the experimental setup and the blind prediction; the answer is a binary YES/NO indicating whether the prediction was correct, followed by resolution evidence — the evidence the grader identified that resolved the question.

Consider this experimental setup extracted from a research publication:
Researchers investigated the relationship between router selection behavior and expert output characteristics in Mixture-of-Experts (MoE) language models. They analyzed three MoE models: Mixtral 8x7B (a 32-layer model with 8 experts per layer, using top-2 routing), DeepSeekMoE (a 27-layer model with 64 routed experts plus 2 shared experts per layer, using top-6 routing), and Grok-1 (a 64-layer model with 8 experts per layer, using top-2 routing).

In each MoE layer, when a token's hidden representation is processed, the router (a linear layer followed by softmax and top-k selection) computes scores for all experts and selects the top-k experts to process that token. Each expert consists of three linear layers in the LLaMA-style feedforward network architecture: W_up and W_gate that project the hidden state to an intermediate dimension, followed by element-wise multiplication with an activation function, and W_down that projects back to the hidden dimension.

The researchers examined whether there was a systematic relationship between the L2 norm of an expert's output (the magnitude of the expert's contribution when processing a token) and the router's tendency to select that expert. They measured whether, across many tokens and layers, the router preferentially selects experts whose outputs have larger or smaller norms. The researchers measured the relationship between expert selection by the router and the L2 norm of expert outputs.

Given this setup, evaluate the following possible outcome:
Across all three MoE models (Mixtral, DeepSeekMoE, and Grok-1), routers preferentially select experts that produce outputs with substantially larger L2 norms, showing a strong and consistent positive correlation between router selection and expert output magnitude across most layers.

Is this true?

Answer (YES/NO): NO